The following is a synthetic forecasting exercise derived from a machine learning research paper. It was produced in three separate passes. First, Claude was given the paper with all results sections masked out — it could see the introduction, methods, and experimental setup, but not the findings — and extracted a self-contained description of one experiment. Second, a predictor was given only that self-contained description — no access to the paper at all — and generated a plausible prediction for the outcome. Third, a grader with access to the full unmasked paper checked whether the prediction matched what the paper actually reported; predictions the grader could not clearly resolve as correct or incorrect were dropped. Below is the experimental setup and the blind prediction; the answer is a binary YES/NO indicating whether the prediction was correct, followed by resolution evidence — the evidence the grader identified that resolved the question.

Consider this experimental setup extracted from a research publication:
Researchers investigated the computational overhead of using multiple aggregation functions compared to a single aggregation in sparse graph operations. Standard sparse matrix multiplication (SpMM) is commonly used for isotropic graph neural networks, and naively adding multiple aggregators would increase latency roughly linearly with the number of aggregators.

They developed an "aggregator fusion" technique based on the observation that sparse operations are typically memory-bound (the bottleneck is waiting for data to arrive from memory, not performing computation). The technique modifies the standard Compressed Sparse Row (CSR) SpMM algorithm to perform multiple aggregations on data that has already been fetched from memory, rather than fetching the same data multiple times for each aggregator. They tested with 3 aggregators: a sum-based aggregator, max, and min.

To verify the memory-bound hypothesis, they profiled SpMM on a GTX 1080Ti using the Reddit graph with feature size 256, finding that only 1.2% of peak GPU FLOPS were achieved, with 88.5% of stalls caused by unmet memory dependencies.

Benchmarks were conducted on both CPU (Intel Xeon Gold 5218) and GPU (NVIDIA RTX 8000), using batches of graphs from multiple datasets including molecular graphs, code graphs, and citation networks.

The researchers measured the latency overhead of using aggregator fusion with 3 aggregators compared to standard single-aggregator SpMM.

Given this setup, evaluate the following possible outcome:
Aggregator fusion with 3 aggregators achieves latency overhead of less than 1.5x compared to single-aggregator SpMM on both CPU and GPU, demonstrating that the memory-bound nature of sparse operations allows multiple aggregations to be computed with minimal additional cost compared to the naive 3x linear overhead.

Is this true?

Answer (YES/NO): YES